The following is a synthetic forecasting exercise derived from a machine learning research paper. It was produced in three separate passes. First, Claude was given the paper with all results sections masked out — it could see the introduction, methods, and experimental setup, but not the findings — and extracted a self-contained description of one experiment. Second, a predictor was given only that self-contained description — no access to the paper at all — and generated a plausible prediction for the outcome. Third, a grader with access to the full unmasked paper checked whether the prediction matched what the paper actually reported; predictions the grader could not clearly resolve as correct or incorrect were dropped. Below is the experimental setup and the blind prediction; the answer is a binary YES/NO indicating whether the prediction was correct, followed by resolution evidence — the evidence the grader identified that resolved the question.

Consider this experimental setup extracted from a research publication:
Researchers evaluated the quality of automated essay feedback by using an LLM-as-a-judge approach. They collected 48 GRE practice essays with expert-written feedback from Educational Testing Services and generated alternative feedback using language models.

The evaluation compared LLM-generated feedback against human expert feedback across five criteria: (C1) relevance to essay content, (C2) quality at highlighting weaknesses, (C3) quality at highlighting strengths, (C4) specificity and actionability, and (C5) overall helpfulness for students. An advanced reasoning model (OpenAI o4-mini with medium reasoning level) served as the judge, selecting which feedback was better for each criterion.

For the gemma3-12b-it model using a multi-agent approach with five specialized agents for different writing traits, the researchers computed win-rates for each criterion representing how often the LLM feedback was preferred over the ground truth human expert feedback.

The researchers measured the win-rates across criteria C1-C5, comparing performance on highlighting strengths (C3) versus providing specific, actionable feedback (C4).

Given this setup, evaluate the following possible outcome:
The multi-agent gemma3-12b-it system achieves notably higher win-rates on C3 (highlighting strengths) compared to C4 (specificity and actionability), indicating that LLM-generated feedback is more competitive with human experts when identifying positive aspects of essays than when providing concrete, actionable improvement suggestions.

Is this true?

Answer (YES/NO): NO